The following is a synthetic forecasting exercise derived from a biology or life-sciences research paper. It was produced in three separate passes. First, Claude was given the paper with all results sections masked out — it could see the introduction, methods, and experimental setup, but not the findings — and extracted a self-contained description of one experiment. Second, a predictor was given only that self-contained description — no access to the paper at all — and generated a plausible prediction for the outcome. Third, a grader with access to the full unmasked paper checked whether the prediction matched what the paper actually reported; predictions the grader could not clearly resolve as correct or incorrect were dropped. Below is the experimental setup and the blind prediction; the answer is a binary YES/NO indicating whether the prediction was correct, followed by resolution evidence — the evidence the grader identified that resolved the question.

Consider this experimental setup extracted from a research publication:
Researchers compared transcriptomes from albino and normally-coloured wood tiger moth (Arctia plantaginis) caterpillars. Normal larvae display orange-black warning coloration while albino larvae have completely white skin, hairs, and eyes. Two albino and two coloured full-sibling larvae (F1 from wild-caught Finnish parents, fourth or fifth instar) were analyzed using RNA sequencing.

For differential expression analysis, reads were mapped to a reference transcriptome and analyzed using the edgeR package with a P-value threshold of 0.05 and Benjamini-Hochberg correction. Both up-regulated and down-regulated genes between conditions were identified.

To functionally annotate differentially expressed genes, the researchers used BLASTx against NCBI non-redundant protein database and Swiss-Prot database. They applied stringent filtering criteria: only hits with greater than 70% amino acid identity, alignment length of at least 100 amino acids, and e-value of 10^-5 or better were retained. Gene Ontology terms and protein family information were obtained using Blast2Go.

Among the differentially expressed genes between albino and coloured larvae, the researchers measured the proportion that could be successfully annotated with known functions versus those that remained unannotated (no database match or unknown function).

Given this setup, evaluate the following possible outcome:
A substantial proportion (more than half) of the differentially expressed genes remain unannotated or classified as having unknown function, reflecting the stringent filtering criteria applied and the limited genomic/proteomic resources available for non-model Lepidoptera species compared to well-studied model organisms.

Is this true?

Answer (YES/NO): NO